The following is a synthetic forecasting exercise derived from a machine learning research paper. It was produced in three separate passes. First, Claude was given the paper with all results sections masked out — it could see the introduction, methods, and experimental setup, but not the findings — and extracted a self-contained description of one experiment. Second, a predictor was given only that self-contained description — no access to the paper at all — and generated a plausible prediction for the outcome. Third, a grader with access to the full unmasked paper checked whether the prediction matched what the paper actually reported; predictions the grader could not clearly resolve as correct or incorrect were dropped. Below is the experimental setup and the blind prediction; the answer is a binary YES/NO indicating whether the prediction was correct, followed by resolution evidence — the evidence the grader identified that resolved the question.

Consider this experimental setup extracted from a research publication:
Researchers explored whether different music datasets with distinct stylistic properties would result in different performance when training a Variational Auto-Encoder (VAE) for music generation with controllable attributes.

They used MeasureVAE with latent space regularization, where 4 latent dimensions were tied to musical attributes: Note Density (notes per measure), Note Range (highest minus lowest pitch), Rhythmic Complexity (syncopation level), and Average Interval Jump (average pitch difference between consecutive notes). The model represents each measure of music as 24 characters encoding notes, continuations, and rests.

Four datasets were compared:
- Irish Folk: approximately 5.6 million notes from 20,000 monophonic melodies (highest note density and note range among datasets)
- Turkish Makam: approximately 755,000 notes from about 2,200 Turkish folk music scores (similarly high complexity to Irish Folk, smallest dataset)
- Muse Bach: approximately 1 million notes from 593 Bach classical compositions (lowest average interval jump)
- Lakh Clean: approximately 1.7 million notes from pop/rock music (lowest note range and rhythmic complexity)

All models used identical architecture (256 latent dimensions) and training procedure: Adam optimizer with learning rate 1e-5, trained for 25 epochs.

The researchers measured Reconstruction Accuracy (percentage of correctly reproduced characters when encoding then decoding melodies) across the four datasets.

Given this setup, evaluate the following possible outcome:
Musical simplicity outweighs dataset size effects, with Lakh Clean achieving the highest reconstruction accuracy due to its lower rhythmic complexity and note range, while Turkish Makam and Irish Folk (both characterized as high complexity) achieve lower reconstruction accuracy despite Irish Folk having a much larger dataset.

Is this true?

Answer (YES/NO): YES